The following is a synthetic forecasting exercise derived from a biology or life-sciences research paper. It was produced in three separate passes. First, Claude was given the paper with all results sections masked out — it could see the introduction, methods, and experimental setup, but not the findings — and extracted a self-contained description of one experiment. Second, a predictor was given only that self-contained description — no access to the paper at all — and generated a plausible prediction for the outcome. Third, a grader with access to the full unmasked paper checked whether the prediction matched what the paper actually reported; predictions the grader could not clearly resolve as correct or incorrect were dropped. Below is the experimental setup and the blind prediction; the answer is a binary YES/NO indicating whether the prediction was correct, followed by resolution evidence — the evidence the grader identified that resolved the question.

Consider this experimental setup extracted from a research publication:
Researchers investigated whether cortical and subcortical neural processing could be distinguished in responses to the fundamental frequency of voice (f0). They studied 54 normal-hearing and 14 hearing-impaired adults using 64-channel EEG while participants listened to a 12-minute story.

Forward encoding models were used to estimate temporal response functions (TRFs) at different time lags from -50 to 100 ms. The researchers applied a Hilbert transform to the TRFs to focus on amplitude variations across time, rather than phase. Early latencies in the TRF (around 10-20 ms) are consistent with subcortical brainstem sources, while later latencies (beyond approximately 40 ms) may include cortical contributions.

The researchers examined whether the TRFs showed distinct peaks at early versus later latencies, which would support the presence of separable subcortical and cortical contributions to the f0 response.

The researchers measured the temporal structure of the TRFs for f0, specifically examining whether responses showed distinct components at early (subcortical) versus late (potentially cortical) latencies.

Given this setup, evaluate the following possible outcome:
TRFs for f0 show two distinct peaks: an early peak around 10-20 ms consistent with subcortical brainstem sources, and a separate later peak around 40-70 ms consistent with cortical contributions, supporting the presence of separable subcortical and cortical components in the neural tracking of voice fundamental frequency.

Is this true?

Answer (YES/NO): NO